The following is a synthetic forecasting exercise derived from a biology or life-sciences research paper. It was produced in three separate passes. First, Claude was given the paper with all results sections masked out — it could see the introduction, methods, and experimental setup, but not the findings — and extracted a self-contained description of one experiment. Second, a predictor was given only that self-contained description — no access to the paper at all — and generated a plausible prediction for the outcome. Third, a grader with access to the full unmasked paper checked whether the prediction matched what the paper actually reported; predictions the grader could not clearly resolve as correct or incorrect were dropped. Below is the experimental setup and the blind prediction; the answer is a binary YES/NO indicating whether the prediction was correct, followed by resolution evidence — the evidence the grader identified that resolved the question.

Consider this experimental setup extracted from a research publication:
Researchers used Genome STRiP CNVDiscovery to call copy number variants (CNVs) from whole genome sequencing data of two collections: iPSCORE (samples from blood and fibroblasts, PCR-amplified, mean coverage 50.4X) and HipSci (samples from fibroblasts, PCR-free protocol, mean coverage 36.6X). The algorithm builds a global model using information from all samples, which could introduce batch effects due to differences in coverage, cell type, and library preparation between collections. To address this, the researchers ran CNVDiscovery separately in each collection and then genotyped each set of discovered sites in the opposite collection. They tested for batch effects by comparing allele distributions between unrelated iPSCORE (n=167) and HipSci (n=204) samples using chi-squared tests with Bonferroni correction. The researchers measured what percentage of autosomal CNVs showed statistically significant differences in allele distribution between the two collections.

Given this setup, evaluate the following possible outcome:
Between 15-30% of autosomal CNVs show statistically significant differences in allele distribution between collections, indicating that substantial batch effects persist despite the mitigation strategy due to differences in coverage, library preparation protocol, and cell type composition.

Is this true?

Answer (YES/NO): NO